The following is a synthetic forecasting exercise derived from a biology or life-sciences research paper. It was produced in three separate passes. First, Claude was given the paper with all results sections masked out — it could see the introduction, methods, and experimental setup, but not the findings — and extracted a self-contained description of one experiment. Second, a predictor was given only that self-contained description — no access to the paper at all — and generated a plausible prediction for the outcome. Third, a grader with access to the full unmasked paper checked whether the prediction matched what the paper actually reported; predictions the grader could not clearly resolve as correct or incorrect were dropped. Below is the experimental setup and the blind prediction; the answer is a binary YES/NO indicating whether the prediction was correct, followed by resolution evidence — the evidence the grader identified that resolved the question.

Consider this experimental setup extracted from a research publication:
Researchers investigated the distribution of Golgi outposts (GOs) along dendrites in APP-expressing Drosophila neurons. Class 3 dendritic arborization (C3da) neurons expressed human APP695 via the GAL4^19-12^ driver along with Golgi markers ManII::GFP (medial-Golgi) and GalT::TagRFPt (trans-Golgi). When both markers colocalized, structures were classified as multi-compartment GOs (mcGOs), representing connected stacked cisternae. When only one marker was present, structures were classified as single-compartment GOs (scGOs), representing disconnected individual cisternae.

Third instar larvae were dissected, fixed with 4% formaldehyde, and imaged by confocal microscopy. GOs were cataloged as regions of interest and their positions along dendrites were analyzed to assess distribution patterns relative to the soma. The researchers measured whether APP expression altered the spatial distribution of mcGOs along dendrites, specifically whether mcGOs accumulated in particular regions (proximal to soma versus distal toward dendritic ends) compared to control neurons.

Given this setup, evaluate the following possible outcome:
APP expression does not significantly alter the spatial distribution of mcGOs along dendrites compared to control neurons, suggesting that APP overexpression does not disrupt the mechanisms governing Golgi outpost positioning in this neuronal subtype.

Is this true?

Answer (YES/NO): NO